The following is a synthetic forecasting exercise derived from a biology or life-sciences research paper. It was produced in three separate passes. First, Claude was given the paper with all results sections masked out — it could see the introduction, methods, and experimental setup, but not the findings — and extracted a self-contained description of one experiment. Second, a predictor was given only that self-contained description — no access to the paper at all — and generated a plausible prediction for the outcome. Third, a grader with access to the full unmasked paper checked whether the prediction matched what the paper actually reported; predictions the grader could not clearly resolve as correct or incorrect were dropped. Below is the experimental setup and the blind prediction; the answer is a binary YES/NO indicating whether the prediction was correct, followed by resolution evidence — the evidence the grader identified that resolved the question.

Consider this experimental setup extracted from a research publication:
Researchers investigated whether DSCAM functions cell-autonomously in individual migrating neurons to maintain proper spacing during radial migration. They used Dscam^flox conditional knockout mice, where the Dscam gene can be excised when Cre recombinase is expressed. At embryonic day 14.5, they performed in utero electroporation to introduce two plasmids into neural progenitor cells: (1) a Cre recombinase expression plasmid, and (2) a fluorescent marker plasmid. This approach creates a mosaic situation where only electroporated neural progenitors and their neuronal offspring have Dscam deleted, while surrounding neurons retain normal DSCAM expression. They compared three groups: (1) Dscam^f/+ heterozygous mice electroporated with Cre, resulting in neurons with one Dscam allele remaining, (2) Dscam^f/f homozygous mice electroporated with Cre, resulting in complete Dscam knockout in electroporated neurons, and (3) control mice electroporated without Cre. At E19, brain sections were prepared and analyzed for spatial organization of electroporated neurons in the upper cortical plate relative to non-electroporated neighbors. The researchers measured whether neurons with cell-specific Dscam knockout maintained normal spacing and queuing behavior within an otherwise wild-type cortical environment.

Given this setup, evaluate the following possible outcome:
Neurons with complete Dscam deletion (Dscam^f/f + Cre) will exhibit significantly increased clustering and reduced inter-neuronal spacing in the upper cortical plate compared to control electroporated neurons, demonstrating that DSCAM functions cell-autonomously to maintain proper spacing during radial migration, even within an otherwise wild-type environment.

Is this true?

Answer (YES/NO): YES